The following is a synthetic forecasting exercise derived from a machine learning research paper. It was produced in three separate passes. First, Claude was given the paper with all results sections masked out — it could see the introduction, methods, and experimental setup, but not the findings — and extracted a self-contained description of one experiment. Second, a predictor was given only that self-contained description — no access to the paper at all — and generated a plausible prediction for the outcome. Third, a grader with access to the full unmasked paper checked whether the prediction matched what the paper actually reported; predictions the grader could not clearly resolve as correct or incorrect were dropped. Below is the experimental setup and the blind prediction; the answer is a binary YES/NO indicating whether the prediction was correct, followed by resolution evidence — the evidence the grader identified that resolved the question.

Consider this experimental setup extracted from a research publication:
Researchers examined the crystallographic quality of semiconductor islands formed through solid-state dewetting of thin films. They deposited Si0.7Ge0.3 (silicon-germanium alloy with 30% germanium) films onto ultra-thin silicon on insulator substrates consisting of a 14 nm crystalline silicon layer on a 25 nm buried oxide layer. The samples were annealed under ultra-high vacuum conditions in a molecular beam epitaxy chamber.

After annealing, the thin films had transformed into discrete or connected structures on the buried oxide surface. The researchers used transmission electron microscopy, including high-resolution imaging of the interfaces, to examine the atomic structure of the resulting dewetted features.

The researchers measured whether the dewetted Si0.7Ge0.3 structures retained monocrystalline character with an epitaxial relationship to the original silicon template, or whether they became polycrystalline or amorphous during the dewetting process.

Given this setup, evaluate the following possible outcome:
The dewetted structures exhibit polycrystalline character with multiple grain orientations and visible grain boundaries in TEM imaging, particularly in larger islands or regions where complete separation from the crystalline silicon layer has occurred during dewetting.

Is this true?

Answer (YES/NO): NO